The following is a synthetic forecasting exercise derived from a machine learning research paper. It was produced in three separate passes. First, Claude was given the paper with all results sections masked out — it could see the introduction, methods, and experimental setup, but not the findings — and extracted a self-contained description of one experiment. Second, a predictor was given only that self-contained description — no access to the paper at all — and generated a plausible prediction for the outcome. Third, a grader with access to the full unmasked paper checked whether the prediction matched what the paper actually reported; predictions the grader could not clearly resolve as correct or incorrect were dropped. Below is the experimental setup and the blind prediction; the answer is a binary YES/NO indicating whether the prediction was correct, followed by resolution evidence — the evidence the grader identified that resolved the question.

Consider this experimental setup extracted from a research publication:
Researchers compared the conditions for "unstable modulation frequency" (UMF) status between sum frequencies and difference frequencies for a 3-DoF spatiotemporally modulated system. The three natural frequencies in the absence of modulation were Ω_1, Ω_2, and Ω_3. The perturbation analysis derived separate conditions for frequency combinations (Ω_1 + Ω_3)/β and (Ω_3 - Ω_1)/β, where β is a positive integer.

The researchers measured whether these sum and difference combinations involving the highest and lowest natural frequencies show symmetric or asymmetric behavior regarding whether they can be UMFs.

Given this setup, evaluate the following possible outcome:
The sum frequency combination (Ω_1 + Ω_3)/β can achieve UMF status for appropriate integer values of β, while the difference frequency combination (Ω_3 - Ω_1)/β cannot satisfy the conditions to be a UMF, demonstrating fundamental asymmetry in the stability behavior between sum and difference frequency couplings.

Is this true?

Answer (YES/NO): YES